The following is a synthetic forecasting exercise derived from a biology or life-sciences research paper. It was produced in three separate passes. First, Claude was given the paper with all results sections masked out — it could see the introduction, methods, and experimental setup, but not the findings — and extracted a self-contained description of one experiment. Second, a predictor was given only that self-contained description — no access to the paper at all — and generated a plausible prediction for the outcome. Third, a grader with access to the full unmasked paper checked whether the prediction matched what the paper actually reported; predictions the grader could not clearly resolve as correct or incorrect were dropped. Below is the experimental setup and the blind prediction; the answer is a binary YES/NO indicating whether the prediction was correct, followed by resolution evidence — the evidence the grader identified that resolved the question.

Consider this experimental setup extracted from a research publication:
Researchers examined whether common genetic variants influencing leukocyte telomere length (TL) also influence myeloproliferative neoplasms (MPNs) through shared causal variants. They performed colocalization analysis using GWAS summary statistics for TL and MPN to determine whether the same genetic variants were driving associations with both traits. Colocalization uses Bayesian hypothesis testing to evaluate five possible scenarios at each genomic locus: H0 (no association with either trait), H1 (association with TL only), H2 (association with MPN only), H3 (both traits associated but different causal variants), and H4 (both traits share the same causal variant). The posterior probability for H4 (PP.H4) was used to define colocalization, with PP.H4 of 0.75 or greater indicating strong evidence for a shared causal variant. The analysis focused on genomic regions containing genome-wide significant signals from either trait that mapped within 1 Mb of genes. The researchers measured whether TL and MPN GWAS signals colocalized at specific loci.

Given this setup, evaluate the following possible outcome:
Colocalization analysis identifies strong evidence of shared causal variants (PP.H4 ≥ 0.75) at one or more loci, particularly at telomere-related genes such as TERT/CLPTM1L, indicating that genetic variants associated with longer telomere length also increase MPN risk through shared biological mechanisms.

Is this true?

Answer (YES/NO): YES